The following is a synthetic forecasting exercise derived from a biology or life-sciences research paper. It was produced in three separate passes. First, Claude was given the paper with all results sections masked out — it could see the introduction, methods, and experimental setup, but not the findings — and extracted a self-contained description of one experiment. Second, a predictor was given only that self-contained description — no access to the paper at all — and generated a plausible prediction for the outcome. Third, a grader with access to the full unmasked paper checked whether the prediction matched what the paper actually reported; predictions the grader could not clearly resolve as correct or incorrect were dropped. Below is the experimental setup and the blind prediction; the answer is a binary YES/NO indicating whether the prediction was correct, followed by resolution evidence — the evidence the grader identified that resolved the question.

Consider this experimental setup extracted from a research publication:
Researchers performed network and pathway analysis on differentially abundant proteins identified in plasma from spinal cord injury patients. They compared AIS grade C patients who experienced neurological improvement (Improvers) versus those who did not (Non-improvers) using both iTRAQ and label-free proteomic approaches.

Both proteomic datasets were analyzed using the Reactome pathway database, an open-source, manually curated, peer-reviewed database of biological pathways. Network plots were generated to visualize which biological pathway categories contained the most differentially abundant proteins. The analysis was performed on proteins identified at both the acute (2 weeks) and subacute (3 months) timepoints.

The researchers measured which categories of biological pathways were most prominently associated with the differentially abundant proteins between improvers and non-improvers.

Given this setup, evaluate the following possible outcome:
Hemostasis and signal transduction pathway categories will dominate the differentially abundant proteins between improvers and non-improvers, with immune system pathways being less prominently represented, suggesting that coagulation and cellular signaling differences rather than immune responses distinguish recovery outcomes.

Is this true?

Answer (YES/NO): NO